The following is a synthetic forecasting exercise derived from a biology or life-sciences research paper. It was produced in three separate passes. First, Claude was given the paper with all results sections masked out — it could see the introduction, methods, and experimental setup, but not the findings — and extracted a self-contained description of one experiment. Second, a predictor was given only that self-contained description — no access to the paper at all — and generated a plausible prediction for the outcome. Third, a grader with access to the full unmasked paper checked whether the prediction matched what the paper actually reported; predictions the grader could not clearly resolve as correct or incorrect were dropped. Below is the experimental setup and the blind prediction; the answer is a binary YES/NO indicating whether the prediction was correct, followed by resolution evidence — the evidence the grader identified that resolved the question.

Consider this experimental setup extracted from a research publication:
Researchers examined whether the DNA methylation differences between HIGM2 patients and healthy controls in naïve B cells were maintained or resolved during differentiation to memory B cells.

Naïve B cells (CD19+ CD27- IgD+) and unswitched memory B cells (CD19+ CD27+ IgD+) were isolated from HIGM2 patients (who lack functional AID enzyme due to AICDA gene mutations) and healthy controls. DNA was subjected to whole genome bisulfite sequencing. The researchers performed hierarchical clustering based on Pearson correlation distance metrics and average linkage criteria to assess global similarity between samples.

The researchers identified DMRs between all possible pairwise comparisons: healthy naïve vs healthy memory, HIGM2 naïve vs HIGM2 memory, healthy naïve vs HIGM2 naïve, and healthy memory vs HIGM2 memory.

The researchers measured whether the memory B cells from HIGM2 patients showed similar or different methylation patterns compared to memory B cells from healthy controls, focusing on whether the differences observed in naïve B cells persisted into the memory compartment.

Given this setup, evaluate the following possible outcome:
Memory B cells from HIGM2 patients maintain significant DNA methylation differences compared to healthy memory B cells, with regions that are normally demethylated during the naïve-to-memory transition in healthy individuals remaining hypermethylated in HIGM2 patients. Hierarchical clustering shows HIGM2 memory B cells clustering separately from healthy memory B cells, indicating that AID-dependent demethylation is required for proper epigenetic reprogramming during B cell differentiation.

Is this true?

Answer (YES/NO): NO